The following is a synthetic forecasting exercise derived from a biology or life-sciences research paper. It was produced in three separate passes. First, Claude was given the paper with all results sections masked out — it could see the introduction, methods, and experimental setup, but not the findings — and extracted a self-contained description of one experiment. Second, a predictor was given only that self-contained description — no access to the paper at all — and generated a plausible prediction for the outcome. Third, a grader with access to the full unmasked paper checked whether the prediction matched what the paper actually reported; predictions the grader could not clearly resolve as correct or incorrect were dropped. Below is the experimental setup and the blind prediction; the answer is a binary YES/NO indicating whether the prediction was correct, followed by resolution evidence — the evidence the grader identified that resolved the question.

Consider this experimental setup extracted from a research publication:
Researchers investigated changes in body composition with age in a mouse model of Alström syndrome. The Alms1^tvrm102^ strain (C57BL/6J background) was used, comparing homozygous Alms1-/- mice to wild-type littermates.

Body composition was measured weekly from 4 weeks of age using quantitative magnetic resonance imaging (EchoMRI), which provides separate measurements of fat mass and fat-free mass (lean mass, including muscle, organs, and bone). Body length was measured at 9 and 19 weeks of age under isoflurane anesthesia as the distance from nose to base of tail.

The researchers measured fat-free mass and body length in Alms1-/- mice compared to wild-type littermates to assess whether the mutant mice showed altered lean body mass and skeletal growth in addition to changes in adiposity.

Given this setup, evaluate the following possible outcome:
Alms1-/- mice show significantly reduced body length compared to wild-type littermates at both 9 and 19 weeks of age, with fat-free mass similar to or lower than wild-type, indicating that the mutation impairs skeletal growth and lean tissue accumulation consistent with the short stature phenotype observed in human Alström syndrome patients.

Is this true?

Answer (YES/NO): NO